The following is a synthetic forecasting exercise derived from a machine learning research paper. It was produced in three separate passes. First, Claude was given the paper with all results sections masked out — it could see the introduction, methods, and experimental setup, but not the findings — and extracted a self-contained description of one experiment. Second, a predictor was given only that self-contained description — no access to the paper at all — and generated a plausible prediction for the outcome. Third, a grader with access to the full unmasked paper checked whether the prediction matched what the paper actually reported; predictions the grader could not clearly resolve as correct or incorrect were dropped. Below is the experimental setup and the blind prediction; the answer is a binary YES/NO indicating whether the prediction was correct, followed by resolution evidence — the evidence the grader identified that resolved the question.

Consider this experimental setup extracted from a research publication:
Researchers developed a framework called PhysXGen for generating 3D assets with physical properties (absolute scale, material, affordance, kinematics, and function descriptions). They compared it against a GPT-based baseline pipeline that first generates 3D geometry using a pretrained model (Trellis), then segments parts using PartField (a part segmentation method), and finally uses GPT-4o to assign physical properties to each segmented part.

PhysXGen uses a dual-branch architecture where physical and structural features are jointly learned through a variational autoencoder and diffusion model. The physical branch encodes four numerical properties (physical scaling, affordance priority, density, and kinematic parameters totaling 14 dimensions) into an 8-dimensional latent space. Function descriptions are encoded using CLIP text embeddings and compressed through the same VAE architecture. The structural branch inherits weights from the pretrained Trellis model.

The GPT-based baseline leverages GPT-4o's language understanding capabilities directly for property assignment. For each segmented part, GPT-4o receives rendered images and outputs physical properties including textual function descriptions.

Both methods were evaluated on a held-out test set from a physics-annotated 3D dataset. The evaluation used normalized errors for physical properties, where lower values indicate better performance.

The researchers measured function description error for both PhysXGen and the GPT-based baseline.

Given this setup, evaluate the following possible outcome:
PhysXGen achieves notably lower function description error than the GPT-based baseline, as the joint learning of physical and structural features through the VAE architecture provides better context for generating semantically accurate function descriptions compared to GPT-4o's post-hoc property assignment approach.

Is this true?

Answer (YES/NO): NO